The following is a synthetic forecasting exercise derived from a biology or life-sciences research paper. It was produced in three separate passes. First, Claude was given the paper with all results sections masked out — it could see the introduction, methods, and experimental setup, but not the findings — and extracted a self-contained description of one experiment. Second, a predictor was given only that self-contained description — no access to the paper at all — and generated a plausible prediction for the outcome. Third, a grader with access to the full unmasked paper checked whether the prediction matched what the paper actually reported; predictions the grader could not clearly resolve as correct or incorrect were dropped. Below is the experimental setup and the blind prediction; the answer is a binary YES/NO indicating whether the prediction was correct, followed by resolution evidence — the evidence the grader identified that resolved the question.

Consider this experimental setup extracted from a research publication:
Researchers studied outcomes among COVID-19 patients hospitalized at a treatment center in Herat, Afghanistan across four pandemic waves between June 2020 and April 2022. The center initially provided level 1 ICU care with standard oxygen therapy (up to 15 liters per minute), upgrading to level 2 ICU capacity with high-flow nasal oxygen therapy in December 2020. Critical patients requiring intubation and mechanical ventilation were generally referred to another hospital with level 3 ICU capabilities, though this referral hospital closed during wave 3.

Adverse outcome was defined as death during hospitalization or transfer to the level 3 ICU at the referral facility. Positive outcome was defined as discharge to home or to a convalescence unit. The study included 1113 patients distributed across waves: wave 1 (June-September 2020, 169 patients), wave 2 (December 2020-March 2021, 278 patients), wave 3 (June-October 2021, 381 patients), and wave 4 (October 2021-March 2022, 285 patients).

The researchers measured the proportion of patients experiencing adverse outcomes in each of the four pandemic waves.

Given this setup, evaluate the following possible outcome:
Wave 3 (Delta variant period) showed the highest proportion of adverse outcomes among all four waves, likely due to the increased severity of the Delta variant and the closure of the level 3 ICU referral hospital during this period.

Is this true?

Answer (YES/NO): YES